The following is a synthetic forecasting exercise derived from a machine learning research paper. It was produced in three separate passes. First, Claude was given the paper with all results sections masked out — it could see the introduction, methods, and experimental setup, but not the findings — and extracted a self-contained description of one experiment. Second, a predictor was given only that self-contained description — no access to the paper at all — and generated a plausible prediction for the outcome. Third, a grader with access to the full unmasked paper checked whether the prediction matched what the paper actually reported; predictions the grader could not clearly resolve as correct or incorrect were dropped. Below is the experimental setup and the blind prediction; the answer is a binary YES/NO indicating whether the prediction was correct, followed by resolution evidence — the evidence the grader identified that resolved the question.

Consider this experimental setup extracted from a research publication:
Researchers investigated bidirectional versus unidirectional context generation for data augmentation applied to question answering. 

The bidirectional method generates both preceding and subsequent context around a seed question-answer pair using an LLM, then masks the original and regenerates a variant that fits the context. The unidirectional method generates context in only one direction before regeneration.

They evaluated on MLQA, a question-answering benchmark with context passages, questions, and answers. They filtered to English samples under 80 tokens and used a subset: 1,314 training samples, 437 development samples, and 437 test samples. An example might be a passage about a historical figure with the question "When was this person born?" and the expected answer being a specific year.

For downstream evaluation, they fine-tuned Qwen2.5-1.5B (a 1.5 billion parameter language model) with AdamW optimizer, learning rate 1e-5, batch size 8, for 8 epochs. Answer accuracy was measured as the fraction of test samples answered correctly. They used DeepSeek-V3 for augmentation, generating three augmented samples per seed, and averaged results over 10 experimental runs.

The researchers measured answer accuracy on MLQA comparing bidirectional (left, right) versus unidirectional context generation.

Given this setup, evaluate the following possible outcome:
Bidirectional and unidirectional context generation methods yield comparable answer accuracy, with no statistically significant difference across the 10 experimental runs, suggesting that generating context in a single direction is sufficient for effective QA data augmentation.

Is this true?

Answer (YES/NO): NO